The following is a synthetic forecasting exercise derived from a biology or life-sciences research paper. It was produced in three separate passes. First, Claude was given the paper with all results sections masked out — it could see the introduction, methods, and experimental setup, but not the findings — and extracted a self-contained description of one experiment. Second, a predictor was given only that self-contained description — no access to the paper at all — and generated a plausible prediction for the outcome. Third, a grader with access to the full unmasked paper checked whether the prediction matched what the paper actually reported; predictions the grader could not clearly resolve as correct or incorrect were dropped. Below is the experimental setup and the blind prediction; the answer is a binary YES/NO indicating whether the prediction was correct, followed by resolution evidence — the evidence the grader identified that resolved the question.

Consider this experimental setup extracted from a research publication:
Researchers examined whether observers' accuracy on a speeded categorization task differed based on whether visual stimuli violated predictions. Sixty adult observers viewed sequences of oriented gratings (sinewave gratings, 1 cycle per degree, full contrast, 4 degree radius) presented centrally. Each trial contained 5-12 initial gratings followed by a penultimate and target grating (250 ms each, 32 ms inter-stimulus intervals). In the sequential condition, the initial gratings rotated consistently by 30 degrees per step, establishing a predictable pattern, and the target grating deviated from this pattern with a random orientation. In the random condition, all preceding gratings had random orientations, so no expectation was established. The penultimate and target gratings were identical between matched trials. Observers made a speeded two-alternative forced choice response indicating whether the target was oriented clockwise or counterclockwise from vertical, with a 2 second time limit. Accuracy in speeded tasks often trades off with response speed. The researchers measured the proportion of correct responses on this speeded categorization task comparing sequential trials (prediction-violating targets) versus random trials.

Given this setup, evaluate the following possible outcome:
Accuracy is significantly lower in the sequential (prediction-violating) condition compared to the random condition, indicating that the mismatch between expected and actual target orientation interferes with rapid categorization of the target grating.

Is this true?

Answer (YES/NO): NO